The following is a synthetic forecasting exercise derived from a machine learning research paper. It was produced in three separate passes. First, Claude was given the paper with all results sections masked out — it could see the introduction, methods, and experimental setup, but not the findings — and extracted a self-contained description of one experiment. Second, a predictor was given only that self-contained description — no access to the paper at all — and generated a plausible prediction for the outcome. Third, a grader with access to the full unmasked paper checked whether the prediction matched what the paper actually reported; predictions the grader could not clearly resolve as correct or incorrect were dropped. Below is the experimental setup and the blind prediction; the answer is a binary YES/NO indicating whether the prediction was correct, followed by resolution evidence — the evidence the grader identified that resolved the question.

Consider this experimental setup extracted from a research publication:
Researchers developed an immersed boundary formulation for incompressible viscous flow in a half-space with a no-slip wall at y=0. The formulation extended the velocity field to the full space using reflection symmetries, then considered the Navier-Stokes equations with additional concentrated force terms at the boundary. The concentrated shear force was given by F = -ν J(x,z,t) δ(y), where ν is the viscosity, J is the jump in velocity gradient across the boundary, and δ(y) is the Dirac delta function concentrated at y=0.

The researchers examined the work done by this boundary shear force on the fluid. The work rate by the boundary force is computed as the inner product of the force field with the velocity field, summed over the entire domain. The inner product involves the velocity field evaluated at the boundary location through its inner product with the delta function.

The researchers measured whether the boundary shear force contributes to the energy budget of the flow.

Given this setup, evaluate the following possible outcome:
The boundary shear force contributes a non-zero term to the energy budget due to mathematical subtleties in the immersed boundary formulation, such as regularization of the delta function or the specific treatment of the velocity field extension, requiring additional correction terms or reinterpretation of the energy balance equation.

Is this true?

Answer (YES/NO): NO